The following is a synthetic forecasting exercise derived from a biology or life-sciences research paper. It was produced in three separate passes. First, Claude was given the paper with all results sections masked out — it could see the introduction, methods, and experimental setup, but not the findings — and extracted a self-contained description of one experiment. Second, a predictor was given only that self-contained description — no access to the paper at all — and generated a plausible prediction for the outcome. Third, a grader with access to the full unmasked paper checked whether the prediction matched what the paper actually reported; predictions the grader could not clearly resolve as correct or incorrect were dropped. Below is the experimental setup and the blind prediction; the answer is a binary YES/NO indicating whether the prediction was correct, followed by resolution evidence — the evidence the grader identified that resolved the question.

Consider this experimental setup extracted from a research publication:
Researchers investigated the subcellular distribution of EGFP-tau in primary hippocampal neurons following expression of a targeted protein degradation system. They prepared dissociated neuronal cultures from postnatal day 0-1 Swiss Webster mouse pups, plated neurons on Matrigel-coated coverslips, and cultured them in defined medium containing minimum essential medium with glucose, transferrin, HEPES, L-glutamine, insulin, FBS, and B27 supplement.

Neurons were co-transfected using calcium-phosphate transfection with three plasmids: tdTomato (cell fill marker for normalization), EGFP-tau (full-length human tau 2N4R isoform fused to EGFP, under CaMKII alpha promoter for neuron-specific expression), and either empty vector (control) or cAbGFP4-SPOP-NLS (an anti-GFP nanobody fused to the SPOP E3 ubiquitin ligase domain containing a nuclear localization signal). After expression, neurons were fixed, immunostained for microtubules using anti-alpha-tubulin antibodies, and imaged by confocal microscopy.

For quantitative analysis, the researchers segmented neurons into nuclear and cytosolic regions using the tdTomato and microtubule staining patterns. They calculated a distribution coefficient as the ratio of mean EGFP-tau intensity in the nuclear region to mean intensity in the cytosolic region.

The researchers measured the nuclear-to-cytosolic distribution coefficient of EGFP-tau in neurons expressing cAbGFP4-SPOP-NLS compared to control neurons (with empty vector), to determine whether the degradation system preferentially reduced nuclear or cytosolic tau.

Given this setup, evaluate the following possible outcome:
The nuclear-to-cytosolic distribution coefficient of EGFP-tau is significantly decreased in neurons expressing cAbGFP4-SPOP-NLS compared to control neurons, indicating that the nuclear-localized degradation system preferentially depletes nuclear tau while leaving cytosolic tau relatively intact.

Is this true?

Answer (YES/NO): NO